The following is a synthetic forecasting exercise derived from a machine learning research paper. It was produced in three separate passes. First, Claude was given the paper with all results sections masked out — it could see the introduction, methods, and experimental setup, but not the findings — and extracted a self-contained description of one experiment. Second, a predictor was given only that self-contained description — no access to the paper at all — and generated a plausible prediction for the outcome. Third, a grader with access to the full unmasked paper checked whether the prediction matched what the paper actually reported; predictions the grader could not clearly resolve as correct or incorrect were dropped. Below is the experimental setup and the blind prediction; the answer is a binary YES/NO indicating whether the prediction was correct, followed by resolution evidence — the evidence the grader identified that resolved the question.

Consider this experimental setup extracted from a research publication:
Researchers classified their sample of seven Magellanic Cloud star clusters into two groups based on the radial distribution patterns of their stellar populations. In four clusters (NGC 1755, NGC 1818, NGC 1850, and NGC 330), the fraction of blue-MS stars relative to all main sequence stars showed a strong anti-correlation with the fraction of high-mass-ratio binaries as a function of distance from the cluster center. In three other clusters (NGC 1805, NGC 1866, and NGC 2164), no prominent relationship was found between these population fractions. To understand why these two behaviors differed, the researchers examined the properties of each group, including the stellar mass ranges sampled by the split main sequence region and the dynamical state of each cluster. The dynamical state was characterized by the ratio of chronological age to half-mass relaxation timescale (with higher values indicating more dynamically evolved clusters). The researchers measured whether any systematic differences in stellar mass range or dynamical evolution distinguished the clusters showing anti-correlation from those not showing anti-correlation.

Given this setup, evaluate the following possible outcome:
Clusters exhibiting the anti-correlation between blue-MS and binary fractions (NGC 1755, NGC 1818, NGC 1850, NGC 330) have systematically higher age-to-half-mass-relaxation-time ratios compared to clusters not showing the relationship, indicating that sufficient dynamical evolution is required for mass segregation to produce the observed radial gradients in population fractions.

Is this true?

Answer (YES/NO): NO